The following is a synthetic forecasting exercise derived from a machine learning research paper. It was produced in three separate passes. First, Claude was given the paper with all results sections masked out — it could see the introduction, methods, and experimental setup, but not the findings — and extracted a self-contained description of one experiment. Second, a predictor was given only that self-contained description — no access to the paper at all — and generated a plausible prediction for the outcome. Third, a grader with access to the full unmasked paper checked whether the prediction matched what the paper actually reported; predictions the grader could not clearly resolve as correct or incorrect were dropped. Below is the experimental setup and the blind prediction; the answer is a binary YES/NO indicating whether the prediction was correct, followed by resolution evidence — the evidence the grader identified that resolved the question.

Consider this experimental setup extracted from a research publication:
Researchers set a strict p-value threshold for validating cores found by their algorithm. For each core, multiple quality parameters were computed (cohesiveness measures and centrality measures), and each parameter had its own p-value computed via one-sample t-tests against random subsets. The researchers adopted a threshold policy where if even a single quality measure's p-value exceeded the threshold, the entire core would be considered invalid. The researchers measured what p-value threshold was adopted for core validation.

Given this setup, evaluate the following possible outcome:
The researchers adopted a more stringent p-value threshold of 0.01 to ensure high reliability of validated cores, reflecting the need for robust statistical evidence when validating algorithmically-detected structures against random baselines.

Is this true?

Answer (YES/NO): NO